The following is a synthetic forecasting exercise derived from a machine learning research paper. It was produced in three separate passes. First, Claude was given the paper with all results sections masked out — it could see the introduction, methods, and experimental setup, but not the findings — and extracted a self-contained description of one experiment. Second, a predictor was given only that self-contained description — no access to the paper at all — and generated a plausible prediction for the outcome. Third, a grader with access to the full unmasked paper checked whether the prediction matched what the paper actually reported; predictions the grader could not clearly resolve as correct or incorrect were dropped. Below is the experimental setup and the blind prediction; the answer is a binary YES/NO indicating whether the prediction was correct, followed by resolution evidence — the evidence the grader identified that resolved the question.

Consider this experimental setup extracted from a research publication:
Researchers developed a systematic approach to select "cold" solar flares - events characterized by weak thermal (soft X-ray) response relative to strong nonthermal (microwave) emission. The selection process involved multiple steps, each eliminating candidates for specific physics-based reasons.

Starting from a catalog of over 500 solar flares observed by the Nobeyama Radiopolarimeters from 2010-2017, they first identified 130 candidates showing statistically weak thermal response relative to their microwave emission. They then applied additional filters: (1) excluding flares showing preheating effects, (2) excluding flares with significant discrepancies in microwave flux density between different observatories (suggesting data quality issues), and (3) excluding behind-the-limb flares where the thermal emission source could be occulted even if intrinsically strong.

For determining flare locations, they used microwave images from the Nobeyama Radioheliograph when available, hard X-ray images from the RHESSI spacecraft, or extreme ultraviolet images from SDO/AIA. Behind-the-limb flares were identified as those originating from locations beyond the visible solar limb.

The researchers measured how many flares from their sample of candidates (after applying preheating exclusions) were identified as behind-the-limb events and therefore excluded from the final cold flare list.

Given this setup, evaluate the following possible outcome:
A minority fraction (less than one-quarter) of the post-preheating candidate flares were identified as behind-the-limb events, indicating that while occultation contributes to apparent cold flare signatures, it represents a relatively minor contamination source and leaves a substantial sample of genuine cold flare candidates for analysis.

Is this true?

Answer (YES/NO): YES